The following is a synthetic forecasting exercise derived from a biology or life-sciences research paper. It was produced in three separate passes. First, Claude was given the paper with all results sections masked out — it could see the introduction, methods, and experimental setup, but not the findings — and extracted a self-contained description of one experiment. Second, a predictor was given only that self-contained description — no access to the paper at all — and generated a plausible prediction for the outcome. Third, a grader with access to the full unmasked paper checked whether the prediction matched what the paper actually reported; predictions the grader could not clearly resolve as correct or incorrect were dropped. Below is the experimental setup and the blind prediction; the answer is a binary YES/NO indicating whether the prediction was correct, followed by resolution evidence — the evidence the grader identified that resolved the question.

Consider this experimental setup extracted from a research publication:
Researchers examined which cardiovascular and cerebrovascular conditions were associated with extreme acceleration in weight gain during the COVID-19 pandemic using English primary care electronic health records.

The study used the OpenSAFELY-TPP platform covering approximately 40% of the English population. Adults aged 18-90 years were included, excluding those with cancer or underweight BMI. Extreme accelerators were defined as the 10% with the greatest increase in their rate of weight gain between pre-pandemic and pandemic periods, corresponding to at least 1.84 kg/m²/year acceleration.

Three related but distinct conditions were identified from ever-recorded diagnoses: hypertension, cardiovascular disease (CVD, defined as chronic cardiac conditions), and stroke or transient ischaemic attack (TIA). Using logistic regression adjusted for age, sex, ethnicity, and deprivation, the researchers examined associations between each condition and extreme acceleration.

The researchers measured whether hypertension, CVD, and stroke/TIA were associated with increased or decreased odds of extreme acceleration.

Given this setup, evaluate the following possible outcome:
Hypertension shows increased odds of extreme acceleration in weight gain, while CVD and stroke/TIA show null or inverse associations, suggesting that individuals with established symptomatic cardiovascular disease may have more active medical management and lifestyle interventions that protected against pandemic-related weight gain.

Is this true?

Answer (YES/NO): NO